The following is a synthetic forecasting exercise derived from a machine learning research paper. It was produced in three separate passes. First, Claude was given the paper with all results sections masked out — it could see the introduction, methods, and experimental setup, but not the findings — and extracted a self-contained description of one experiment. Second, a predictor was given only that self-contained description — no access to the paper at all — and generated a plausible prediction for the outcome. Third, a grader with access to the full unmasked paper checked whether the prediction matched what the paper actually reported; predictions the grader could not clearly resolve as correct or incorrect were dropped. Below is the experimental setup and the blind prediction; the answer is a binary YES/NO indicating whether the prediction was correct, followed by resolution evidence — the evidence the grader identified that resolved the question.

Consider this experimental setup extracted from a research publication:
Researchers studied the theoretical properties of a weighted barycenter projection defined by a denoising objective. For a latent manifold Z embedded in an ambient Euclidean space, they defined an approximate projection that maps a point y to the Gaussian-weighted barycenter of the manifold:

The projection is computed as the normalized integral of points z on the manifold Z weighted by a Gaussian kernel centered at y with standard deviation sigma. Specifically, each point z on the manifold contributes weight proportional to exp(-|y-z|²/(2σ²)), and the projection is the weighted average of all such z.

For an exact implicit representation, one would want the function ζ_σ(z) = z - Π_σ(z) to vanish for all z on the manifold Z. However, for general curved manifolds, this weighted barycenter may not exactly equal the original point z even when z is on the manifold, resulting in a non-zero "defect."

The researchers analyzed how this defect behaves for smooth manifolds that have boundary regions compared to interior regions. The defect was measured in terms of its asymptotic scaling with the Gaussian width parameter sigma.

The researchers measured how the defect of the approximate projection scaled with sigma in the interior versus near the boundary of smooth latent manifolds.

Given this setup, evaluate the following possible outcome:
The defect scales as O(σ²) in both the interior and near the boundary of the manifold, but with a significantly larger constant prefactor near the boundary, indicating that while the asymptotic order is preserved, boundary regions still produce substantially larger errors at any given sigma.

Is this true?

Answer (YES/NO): NO